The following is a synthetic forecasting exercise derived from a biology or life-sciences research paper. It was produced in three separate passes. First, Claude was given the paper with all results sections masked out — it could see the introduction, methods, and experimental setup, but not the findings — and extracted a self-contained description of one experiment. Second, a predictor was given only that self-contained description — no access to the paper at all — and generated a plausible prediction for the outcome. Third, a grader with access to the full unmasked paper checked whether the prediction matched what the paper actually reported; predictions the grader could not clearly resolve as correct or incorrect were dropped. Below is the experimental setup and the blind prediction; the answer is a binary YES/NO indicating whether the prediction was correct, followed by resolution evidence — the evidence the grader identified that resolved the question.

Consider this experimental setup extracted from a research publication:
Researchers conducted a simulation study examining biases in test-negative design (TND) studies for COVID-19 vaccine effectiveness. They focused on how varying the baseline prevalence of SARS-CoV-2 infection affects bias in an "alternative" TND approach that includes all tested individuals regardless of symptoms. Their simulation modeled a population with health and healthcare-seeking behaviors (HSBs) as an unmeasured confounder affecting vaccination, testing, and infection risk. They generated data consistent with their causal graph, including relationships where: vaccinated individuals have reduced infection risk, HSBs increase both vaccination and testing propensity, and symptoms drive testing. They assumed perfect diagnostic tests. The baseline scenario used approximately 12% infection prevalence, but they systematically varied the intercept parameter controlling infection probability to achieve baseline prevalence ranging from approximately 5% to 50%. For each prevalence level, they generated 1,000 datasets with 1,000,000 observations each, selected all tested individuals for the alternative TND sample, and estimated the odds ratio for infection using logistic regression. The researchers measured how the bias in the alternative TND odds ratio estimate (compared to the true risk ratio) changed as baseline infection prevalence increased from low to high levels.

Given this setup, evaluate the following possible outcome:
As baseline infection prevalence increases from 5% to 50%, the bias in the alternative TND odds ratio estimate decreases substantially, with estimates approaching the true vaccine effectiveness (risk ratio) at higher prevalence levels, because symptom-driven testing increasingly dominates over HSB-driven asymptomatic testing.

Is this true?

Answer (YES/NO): NO